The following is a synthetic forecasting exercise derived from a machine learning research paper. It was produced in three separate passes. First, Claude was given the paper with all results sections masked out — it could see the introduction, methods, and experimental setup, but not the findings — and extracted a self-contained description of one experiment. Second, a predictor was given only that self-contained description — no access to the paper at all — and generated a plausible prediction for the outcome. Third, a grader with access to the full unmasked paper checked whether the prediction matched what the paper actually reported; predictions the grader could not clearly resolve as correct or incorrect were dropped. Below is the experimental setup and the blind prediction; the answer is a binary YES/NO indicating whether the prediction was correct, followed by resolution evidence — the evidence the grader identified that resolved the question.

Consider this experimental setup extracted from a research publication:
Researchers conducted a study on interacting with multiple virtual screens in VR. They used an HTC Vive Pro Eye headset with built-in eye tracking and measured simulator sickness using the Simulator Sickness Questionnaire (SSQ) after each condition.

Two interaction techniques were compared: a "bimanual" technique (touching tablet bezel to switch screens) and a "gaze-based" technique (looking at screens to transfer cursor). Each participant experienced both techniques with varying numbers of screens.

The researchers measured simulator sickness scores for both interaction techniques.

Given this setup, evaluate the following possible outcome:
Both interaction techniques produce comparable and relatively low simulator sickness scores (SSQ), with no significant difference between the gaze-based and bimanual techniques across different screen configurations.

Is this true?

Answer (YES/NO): NO